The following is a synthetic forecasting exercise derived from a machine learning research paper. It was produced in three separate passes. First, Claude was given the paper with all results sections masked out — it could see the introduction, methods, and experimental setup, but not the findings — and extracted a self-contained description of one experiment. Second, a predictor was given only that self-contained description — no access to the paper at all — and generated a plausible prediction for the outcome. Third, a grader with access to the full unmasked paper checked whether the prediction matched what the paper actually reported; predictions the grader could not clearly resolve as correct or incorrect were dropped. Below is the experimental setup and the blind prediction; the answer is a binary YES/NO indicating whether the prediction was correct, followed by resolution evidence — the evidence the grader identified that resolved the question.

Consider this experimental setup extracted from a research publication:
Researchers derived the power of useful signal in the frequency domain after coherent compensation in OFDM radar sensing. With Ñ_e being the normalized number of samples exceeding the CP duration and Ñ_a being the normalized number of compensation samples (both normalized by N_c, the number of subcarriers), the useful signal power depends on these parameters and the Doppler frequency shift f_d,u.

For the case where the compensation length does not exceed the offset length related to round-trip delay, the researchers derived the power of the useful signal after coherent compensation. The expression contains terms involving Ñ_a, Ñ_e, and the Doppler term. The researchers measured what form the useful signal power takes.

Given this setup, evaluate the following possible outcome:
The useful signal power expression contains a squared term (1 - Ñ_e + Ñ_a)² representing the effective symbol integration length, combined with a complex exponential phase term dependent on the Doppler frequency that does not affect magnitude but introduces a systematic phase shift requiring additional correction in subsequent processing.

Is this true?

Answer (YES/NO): NO